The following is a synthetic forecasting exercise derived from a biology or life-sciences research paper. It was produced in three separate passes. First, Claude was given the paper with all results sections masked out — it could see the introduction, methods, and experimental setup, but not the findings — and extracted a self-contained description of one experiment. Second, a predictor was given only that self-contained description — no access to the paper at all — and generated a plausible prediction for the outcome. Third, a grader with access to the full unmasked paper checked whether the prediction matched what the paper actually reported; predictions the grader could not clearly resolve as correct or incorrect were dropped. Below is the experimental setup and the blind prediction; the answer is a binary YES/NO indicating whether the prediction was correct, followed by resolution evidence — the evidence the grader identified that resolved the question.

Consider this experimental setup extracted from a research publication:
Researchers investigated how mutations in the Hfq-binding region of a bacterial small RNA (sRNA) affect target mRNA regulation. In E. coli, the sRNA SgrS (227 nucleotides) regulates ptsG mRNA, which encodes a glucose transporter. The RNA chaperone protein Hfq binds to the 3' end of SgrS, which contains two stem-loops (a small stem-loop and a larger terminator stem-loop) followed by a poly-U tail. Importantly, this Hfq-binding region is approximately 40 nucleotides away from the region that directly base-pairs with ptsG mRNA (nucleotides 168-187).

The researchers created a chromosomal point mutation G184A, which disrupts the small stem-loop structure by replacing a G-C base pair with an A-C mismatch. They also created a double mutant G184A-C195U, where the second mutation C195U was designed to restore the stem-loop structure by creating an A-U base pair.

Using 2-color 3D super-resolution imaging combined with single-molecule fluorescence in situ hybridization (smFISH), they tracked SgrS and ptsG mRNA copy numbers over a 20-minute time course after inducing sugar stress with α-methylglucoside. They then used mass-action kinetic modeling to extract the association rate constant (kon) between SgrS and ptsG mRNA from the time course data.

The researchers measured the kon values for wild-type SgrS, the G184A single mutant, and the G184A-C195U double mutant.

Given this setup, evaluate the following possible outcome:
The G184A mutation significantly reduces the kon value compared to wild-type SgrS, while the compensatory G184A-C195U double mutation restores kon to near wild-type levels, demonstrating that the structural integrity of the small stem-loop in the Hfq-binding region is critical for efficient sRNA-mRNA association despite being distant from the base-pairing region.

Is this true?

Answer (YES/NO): YES